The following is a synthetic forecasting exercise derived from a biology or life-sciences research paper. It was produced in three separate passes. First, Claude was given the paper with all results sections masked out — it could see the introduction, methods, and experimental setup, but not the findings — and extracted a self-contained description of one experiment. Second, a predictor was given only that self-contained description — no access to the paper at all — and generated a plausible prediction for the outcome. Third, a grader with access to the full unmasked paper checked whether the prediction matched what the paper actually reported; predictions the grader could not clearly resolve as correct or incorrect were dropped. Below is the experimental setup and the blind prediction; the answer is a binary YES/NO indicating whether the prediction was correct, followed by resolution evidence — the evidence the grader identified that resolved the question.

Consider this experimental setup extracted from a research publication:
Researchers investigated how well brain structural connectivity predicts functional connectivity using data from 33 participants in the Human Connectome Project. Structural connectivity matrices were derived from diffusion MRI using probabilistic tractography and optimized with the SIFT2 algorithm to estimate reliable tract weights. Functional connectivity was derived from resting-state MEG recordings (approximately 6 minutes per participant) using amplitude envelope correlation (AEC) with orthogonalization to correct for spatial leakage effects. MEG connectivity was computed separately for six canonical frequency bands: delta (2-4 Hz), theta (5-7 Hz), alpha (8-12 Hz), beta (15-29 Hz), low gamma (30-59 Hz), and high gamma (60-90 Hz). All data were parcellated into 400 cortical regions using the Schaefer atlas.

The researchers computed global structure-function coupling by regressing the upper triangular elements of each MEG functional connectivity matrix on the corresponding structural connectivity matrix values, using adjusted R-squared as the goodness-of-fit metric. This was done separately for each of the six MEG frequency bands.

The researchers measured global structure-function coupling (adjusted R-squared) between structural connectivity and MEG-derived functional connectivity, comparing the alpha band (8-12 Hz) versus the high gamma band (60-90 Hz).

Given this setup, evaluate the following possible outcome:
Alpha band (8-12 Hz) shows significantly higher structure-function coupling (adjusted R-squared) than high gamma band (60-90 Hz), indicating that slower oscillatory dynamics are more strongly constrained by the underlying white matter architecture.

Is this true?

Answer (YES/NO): YES